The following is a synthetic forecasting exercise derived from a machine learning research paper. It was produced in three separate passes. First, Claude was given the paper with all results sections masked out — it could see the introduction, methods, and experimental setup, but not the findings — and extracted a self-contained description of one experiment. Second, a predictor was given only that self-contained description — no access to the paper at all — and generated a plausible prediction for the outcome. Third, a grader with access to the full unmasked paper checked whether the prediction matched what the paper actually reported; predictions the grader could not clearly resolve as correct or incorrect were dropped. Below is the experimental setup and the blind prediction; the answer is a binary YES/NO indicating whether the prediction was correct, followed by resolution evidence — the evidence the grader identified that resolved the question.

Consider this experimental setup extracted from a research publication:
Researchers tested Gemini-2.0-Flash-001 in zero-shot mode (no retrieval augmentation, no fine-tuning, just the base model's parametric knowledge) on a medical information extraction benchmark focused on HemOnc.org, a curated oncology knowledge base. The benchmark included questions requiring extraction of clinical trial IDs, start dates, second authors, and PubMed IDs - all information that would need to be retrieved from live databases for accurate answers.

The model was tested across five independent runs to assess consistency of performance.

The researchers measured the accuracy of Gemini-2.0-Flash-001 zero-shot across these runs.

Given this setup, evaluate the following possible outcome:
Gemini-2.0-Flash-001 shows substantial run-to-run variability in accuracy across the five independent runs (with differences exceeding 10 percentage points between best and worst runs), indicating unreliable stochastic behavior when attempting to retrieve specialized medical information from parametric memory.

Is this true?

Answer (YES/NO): NO